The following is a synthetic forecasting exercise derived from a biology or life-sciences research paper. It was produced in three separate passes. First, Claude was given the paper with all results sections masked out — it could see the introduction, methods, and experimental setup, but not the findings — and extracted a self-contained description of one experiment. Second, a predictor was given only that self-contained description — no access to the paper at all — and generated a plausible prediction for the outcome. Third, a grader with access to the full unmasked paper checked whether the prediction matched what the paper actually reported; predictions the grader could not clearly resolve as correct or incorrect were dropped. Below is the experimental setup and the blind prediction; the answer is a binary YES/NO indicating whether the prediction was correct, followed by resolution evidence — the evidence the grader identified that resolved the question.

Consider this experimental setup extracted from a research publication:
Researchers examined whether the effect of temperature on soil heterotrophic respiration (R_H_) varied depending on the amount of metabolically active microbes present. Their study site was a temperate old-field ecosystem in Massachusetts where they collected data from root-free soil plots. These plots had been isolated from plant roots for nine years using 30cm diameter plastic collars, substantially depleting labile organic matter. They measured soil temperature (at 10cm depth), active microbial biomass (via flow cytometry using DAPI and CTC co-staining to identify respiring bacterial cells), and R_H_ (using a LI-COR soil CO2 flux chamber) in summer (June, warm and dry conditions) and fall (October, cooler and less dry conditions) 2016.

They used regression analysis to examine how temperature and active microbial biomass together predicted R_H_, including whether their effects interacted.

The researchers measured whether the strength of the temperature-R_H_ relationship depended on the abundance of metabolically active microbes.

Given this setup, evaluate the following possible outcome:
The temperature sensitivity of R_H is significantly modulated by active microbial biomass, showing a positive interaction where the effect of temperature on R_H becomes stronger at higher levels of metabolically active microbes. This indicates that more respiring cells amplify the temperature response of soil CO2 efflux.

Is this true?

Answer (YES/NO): YES